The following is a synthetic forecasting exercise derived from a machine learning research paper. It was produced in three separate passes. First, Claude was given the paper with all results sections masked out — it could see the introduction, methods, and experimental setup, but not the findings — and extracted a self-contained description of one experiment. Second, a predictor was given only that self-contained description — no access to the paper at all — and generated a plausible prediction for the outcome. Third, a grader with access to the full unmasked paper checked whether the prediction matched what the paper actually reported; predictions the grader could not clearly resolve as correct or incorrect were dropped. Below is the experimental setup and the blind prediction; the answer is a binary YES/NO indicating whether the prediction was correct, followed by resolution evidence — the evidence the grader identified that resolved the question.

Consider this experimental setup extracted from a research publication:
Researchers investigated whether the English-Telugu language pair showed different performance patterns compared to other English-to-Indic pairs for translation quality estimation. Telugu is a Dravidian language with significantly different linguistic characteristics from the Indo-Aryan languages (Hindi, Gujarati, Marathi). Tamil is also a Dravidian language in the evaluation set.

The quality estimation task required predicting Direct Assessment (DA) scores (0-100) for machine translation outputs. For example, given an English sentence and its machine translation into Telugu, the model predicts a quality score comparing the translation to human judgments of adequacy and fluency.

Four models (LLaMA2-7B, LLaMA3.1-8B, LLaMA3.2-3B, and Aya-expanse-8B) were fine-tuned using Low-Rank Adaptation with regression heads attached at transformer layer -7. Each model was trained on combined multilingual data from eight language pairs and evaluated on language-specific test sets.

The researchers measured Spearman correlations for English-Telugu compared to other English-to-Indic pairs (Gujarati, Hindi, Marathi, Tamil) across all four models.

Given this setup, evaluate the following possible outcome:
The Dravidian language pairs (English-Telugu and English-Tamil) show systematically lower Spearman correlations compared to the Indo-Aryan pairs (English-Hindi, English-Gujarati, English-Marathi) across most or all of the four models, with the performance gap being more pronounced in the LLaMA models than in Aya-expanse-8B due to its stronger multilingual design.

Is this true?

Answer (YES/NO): NO